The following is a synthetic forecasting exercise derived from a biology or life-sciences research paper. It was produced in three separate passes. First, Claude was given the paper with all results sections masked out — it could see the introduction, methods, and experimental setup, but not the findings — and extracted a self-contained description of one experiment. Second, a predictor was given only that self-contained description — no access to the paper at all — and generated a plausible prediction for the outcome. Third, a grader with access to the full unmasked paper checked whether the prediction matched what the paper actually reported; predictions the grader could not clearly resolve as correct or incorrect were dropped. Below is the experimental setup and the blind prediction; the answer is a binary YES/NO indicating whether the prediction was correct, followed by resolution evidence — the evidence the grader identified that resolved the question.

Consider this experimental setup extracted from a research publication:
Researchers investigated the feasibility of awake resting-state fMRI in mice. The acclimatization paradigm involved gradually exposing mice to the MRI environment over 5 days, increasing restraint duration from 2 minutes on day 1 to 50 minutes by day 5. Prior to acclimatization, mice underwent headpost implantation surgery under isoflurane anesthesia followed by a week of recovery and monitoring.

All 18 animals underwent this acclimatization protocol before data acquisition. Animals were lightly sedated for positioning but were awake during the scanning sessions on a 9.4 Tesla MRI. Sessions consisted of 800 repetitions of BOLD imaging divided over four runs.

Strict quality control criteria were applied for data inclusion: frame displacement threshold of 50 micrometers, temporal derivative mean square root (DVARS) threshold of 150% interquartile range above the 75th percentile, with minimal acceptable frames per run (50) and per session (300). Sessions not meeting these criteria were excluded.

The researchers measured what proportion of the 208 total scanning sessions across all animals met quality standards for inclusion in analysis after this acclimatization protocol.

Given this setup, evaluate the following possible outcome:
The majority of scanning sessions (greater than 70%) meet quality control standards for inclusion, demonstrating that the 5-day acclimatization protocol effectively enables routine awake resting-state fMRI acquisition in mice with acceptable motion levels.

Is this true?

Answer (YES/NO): YES